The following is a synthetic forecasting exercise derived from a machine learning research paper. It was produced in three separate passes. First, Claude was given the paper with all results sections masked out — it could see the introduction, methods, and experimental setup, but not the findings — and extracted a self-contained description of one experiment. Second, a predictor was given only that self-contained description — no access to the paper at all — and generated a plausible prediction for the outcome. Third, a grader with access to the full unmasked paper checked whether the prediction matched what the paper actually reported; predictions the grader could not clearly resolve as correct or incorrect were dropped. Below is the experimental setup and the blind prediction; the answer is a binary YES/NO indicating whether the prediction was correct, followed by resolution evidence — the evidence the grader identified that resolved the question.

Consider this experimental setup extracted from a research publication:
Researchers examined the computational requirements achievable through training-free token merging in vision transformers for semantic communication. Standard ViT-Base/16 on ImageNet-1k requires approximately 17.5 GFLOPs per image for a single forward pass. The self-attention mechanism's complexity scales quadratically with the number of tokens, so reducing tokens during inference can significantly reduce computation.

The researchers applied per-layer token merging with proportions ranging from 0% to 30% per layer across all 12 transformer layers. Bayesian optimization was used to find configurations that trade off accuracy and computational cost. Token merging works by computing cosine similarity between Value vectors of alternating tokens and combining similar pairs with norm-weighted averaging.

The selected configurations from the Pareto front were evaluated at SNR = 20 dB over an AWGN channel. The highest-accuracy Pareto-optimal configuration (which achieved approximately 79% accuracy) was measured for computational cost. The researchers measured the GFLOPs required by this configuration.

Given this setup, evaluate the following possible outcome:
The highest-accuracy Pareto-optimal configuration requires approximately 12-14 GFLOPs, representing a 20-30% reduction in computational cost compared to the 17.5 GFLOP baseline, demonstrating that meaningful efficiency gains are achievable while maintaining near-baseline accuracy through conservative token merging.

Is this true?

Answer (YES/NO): NO